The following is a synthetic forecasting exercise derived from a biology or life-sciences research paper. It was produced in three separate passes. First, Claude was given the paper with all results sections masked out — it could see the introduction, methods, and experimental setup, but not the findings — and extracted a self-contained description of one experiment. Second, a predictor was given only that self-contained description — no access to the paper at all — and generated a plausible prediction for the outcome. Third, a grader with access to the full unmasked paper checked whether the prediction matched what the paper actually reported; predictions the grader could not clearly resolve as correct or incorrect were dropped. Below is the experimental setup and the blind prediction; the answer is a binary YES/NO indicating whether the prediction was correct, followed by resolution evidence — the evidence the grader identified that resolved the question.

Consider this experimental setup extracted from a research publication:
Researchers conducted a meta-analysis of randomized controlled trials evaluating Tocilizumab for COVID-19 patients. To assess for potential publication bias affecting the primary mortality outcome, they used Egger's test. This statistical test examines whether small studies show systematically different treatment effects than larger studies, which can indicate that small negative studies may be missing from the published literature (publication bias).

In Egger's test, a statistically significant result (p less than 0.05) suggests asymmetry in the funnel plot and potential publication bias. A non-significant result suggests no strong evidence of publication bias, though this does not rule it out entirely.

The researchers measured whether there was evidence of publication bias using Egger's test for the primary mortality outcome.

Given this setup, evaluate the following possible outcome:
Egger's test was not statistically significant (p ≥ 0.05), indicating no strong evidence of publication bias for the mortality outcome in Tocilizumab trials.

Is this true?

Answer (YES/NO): YES